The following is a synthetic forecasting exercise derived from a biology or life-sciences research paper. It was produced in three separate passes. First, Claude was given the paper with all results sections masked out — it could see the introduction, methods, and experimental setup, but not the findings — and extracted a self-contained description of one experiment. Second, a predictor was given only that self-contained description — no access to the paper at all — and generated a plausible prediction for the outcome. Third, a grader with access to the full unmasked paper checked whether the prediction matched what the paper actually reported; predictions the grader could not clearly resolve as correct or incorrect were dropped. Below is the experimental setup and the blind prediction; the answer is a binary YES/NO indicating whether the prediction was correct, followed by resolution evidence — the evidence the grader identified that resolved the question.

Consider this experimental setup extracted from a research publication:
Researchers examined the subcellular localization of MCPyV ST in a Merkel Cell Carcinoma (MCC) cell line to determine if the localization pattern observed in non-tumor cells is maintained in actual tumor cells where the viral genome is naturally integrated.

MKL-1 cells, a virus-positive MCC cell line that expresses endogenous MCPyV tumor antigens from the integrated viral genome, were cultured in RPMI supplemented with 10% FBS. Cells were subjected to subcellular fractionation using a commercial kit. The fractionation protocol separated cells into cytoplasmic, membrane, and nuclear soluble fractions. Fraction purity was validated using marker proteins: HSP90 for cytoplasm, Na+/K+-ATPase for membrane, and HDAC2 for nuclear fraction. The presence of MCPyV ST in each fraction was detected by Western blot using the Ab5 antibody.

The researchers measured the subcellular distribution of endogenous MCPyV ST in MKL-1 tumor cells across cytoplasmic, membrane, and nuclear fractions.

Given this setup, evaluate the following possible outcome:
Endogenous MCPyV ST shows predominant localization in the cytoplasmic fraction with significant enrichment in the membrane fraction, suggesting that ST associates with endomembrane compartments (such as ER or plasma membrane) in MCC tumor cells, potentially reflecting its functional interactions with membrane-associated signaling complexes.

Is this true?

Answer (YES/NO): NO